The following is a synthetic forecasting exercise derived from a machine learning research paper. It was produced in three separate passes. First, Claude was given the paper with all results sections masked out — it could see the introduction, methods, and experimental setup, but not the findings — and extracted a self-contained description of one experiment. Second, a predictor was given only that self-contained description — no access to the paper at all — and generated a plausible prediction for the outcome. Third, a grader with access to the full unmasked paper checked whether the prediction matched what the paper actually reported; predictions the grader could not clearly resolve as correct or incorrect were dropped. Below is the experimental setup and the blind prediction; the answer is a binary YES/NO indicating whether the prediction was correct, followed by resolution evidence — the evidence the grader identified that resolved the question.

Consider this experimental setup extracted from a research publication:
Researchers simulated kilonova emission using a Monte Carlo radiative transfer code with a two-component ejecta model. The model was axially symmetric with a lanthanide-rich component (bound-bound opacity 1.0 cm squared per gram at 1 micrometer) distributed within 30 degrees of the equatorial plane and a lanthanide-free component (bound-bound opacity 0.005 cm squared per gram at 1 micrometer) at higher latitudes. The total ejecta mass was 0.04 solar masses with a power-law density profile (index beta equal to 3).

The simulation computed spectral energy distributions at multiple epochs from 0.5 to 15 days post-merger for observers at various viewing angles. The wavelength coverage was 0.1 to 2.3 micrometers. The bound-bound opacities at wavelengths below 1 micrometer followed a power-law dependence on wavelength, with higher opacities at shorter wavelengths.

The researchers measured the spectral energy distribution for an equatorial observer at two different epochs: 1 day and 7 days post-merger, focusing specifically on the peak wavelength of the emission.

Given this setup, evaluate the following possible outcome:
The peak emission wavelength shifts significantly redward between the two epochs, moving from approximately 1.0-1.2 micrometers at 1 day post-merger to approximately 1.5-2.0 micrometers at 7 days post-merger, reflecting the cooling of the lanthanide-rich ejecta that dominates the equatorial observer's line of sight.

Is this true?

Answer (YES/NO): NO